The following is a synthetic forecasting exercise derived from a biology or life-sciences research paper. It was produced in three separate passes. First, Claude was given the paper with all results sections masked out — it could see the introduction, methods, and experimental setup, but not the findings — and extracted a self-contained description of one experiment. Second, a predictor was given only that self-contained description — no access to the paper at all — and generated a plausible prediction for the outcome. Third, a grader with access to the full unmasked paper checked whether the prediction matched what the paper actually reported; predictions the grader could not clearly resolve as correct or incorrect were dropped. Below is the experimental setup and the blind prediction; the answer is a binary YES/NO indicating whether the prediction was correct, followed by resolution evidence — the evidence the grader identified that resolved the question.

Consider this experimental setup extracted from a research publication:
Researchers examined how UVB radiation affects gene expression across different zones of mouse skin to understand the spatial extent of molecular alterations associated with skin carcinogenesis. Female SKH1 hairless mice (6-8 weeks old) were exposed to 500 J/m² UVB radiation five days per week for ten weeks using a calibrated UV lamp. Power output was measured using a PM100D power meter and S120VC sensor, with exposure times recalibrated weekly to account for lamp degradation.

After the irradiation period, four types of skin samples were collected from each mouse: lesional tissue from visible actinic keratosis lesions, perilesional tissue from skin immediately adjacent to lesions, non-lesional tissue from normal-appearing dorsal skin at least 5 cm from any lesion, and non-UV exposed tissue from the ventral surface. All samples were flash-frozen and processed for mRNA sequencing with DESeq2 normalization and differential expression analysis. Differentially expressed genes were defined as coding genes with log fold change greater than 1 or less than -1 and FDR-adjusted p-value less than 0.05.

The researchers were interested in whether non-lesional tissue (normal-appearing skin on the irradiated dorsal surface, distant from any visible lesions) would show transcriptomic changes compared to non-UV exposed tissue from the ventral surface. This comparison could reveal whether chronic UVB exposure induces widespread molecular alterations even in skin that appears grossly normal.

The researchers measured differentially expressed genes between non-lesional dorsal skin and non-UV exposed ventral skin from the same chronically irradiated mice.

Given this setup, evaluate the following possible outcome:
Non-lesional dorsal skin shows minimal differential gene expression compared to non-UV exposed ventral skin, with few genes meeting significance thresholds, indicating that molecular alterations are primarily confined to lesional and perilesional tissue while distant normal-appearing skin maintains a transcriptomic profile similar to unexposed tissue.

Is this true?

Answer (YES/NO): NO